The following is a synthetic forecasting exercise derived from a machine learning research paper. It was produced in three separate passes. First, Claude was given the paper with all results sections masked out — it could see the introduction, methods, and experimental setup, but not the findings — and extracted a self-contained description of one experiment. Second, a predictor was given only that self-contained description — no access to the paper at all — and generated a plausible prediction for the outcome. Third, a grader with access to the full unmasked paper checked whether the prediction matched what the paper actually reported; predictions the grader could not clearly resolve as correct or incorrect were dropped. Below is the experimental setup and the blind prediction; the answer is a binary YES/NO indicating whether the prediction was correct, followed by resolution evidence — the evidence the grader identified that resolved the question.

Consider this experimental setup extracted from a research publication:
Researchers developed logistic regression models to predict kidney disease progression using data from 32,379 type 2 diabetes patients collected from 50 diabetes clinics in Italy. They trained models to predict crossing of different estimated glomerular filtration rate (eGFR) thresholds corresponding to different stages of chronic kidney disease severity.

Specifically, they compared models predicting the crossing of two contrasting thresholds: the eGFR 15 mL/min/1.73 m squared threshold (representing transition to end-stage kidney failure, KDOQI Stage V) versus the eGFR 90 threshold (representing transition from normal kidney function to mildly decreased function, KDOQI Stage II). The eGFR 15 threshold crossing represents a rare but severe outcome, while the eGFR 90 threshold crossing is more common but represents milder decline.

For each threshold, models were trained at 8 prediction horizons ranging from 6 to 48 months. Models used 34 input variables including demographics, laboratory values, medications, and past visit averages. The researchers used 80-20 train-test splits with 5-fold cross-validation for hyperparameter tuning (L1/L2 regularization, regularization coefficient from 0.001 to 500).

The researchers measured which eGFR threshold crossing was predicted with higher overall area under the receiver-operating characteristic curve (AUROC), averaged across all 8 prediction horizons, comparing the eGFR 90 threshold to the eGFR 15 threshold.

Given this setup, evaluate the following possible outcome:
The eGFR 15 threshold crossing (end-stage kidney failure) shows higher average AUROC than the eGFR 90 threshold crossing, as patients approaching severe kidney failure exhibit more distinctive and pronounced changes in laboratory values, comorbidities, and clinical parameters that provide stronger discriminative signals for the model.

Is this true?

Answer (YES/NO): YES